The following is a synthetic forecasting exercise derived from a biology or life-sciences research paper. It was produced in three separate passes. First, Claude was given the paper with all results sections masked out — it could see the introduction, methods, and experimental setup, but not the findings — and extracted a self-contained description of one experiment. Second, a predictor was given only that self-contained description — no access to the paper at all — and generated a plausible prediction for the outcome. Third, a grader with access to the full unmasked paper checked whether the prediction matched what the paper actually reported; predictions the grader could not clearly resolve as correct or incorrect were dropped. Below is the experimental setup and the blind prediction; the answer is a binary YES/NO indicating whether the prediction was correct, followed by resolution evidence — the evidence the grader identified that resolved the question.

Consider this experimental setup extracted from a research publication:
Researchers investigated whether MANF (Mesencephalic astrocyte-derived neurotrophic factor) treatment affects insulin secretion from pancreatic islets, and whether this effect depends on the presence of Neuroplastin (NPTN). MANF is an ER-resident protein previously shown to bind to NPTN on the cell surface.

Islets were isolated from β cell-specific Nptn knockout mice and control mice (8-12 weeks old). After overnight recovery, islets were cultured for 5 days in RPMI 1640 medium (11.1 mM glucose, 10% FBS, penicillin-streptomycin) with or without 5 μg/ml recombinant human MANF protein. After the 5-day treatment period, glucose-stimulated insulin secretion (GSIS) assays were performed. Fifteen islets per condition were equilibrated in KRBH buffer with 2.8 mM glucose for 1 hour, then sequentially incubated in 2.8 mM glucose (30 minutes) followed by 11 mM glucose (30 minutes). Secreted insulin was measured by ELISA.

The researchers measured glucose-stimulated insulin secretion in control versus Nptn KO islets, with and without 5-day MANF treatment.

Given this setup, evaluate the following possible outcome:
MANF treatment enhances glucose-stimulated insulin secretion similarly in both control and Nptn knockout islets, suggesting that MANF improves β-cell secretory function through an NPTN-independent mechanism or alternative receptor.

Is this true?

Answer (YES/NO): NO